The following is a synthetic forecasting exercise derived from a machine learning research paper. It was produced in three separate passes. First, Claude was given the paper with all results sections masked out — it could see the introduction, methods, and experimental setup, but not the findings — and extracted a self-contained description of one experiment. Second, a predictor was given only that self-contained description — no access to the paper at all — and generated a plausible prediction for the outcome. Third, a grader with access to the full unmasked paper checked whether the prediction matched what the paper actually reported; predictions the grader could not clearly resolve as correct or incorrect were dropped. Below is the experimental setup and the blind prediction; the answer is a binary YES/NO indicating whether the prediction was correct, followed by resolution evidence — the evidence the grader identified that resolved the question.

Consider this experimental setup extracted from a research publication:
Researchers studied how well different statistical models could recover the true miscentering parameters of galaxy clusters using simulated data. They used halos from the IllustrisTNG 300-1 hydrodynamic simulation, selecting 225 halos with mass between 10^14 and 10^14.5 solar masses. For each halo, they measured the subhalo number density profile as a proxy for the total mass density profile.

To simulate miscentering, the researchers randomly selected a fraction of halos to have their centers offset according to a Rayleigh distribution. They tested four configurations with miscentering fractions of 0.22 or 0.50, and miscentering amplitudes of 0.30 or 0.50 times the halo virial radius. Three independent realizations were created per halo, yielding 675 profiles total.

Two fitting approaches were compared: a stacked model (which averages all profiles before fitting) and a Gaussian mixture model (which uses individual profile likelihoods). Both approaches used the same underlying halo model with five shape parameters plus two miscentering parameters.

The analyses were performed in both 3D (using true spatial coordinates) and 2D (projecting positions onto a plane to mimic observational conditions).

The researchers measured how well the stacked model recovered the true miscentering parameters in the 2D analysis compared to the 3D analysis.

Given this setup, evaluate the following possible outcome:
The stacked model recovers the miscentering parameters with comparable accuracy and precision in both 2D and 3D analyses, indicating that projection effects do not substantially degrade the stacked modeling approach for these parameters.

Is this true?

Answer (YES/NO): NO